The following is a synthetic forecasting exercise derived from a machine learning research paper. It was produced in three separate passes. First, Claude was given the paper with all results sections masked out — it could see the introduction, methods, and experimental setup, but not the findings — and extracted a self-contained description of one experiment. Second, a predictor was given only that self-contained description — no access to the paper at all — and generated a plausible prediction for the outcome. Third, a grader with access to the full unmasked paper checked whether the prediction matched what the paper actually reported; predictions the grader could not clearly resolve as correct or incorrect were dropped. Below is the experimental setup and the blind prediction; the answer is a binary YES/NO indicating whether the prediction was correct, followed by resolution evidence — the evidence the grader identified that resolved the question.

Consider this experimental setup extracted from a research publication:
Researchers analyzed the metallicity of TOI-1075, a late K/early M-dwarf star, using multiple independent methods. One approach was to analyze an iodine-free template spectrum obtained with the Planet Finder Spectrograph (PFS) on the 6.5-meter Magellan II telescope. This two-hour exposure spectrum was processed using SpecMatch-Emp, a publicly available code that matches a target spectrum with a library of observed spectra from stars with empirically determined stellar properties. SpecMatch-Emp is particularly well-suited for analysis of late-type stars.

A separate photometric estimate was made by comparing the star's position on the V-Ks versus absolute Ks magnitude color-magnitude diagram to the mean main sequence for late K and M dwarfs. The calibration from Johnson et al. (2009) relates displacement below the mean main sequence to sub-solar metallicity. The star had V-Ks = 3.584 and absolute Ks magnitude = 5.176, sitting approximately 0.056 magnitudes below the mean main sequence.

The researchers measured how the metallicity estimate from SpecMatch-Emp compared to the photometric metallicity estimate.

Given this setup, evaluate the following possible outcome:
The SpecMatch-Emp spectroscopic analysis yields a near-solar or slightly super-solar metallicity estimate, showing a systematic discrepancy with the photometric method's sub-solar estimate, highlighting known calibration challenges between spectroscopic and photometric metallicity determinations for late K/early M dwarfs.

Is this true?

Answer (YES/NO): NO